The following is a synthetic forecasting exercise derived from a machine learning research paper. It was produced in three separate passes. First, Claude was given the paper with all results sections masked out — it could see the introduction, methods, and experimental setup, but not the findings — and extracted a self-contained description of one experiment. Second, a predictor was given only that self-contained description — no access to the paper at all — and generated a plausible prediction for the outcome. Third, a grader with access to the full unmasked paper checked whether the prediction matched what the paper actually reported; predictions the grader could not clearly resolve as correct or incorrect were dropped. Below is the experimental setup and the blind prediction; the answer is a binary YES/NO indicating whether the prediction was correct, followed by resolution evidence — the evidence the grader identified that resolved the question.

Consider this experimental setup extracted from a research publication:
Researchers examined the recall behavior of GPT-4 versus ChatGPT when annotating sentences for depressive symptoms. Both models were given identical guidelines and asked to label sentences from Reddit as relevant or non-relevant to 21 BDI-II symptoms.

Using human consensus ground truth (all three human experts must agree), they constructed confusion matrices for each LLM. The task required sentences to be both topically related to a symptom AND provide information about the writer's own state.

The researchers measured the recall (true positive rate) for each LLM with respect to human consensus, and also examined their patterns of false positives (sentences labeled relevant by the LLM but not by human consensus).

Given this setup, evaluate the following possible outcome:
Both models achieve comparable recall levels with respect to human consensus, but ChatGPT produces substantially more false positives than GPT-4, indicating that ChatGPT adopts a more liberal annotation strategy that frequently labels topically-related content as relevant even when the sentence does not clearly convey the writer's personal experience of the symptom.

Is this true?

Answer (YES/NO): YES